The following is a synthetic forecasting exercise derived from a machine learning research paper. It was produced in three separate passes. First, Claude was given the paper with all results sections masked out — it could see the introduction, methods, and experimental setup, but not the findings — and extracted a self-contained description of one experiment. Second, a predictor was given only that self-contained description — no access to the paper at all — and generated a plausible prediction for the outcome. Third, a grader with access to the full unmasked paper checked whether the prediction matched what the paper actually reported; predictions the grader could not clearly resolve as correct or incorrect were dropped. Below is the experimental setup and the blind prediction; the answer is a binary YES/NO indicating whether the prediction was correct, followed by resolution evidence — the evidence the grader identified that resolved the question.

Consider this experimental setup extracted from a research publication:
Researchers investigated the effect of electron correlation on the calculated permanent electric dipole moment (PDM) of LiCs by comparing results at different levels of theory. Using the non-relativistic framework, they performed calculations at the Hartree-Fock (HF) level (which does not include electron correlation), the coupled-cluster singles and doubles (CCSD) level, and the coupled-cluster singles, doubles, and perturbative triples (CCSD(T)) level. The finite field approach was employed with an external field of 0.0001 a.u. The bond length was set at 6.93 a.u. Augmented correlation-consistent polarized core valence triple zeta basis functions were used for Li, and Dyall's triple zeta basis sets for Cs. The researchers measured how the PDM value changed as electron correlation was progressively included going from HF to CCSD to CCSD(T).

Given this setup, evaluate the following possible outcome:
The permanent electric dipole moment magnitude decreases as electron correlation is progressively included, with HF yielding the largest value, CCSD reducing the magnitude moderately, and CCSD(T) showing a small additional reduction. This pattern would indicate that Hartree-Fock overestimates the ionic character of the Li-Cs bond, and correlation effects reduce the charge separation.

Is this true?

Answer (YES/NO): YES